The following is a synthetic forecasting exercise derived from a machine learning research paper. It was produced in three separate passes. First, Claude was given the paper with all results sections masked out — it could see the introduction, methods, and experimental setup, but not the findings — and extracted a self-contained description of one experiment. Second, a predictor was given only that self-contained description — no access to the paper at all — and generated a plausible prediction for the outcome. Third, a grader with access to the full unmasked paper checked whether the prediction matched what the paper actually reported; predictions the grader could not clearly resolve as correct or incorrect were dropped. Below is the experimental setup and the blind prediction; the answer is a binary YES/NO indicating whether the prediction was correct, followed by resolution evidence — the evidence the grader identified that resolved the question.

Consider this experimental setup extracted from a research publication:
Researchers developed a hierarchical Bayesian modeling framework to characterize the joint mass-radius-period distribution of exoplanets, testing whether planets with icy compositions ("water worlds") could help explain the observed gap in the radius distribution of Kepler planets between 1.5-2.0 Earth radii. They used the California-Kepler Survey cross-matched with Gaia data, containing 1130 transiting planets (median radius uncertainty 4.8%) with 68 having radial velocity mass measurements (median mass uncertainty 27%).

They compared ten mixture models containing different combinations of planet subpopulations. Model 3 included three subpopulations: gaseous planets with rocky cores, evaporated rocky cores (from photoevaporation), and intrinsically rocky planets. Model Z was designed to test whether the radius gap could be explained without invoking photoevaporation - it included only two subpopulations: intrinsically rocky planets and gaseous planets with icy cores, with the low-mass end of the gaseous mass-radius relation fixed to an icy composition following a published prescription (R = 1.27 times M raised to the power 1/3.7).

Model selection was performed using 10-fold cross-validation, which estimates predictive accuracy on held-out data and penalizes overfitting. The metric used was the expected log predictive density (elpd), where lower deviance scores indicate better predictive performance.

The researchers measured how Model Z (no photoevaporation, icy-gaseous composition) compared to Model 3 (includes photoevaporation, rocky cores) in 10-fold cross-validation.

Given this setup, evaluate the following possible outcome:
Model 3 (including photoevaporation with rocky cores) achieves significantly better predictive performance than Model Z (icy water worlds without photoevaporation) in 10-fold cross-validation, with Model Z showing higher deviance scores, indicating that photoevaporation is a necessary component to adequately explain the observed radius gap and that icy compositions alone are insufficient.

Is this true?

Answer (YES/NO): NO